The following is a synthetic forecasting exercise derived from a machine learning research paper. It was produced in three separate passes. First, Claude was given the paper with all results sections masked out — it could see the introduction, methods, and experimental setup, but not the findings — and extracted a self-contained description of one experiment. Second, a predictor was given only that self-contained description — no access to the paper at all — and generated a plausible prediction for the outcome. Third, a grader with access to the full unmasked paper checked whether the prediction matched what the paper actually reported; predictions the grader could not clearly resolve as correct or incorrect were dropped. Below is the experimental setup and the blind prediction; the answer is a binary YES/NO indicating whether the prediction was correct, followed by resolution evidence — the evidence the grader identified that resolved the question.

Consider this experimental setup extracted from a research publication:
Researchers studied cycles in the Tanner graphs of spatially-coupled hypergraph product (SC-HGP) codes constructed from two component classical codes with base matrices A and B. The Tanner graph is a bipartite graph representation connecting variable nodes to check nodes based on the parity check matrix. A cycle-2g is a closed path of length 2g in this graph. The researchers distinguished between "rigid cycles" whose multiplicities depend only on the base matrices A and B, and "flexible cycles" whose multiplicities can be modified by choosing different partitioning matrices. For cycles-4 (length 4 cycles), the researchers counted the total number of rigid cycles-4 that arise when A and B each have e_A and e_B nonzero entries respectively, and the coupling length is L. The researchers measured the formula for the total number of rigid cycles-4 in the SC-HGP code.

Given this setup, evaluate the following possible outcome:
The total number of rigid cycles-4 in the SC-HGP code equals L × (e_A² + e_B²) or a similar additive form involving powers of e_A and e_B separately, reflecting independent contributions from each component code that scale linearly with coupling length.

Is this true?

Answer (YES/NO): NO